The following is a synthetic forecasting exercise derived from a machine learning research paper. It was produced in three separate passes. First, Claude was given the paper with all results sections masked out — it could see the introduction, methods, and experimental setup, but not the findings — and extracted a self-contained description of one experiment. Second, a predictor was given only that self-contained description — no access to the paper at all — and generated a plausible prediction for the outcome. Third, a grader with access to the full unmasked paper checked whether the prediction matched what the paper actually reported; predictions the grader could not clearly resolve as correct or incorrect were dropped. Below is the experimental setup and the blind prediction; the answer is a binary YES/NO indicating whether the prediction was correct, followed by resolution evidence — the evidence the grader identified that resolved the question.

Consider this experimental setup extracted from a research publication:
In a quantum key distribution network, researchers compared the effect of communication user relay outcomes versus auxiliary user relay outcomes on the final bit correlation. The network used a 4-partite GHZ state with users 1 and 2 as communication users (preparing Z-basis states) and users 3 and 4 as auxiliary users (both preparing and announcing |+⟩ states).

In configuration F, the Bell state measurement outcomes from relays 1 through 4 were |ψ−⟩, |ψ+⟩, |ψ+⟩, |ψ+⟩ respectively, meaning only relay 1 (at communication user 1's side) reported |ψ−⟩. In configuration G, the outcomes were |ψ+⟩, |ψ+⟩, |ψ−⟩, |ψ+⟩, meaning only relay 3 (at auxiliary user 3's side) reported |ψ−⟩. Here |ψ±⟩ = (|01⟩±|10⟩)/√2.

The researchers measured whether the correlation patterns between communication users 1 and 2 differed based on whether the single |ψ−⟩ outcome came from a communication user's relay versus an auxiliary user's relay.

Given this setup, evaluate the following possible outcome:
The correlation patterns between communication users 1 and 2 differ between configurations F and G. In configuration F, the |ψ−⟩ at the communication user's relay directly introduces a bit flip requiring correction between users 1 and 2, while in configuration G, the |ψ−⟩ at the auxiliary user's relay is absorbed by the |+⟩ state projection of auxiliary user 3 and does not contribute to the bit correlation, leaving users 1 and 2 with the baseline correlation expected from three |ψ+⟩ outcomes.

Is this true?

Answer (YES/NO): NO